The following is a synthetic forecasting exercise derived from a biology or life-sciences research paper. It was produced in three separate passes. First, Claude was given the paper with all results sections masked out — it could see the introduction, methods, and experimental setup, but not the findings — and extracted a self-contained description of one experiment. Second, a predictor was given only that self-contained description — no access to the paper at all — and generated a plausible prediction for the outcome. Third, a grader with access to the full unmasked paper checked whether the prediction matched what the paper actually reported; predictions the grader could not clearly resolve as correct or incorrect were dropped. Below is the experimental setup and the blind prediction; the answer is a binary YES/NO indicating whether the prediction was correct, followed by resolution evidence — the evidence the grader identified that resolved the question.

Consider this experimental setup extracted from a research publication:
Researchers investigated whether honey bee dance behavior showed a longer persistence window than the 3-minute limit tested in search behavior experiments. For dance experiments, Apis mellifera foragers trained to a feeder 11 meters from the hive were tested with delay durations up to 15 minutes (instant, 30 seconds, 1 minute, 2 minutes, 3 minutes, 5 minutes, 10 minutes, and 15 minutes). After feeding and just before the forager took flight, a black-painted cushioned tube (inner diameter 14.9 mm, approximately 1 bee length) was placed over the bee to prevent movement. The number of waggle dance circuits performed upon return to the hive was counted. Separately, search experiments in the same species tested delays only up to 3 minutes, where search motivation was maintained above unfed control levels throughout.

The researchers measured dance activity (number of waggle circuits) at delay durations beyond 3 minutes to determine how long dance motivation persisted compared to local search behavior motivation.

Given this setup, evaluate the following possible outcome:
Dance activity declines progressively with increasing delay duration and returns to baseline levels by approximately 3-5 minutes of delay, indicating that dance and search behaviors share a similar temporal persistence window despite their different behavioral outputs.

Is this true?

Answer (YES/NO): NO